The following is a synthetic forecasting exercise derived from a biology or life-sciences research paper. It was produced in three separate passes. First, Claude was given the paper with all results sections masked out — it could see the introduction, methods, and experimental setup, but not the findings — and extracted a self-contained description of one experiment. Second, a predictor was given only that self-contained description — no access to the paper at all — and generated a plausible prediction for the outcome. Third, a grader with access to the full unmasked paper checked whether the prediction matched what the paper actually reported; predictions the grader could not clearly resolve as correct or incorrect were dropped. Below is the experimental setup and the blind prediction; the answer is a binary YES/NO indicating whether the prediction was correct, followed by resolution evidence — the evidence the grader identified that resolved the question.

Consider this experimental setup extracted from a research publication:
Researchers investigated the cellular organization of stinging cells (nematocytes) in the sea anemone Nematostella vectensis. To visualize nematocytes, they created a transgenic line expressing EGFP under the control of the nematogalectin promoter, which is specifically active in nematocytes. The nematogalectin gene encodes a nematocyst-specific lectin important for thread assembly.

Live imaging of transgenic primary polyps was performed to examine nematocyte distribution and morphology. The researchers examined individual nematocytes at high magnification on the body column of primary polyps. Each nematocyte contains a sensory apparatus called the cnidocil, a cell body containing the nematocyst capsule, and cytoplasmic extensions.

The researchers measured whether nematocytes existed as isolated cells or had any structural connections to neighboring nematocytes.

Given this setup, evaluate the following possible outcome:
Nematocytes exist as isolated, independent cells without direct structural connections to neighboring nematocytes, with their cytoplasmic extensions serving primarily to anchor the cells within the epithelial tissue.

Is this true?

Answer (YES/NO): NO